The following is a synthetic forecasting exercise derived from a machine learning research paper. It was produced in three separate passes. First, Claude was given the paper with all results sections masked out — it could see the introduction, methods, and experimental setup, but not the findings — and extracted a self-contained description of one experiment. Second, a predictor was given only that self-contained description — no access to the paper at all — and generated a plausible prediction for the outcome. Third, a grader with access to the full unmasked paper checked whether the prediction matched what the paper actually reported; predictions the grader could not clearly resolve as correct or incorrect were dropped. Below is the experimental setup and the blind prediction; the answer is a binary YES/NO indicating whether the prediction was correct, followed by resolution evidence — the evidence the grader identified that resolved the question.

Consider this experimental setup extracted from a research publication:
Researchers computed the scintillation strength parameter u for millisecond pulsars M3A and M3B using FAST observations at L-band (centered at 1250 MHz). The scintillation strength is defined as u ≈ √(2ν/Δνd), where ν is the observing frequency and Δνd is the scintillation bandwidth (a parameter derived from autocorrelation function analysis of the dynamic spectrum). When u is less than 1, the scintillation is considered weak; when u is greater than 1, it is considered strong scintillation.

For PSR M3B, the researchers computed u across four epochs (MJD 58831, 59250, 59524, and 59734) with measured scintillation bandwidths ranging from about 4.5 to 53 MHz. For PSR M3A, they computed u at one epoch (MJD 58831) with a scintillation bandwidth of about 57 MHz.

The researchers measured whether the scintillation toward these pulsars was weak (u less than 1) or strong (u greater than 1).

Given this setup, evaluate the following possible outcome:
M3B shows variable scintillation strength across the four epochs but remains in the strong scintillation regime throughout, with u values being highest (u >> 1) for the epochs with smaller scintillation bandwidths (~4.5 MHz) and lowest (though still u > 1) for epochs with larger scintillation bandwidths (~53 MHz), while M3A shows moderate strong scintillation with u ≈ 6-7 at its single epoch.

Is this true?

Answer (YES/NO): YES